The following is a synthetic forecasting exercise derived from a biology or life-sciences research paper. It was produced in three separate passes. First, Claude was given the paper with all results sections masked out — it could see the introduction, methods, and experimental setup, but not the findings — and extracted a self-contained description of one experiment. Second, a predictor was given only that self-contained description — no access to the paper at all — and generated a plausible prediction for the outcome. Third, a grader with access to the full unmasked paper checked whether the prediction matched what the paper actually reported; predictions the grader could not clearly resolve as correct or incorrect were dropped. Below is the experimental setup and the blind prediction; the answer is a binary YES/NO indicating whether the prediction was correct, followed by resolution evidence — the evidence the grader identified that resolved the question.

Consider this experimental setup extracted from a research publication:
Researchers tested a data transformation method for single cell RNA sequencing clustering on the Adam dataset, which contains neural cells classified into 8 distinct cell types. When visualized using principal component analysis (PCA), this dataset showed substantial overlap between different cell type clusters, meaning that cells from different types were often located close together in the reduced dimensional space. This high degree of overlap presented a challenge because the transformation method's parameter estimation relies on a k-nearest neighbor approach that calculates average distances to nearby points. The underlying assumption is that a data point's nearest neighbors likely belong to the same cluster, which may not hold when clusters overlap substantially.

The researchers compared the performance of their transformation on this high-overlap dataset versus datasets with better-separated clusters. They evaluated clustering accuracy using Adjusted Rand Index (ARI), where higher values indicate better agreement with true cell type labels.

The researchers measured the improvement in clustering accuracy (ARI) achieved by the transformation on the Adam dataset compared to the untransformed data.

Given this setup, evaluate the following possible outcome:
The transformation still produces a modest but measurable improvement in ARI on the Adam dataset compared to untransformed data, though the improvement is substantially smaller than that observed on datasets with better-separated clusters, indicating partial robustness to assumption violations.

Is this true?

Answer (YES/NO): NO